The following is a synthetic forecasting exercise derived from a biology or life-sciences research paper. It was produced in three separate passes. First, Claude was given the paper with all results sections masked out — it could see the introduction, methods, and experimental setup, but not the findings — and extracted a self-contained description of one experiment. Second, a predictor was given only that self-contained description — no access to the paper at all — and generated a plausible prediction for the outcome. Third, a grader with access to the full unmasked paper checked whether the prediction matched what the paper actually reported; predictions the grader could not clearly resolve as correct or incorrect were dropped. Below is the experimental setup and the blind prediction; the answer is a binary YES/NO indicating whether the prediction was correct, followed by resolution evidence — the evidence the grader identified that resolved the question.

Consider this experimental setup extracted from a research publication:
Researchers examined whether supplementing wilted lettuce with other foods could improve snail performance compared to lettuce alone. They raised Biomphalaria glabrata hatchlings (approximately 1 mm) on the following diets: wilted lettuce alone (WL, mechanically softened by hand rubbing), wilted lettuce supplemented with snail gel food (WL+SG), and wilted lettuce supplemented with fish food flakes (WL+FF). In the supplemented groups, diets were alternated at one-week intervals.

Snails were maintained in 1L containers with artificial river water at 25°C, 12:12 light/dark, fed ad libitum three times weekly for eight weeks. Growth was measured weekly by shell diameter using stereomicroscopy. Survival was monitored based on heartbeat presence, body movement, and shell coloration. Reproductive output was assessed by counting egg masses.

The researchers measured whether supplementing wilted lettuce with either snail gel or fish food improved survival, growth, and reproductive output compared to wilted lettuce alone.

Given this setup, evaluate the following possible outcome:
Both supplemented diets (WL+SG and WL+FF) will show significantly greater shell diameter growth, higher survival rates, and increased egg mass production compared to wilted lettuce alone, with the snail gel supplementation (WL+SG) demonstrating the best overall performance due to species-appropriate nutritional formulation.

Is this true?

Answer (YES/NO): NO